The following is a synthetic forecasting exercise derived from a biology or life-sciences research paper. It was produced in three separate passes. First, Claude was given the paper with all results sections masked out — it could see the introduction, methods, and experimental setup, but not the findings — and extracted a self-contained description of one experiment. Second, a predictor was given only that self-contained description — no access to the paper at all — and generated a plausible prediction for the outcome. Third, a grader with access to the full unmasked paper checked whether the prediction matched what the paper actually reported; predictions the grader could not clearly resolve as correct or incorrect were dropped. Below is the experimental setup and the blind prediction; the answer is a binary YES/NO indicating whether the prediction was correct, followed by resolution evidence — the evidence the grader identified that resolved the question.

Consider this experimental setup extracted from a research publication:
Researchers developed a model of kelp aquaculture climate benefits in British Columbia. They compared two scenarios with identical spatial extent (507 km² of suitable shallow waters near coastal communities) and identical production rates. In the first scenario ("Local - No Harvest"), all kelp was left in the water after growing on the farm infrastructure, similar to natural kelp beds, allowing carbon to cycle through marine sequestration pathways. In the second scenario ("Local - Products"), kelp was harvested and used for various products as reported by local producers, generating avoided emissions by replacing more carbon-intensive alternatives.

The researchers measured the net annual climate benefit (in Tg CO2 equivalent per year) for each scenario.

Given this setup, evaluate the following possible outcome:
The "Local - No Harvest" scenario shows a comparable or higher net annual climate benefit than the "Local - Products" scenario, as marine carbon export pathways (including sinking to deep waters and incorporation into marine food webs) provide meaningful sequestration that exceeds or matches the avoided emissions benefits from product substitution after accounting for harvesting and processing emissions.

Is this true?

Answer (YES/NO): NO